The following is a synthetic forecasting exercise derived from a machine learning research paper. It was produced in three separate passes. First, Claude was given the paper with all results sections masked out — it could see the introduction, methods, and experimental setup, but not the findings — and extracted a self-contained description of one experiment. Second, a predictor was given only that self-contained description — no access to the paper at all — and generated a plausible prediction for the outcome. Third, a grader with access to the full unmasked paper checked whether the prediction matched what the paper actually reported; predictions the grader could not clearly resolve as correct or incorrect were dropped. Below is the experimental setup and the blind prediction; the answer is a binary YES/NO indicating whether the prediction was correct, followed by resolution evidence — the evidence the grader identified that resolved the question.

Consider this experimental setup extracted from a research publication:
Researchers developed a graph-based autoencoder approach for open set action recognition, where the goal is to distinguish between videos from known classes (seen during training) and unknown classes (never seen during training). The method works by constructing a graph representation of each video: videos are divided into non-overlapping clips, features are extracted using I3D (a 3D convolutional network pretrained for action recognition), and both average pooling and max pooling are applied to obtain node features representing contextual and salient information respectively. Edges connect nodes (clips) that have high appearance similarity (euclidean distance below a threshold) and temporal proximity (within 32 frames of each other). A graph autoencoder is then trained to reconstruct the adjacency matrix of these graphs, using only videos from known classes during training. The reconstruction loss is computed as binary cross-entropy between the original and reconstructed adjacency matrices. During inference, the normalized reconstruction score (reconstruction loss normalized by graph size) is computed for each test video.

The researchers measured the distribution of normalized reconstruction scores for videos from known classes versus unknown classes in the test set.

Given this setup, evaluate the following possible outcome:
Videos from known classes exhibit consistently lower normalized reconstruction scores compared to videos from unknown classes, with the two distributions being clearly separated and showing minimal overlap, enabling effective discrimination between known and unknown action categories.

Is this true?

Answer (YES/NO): NO